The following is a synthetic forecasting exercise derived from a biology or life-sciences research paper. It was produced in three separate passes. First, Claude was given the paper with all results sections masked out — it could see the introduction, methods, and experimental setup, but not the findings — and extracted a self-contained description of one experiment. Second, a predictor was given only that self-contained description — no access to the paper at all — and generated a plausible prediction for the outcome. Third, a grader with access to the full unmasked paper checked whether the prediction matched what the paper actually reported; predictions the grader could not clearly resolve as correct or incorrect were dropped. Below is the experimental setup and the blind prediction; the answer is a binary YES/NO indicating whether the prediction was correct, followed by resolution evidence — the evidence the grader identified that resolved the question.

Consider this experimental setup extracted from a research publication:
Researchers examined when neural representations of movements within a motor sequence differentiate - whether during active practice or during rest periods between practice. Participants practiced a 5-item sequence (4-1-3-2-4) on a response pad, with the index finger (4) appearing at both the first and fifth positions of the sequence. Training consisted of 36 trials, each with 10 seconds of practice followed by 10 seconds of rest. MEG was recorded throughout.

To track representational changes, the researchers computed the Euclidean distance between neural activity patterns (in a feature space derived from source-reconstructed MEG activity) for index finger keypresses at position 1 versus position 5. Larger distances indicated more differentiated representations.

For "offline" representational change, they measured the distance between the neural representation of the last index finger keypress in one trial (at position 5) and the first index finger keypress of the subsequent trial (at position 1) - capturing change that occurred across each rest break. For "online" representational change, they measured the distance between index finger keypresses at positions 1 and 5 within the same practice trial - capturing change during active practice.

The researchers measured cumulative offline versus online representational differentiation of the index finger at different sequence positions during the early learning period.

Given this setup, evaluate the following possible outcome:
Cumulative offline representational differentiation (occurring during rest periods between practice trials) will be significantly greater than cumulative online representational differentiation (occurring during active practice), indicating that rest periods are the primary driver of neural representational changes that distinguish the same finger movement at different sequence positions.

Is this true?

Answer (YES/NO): YES